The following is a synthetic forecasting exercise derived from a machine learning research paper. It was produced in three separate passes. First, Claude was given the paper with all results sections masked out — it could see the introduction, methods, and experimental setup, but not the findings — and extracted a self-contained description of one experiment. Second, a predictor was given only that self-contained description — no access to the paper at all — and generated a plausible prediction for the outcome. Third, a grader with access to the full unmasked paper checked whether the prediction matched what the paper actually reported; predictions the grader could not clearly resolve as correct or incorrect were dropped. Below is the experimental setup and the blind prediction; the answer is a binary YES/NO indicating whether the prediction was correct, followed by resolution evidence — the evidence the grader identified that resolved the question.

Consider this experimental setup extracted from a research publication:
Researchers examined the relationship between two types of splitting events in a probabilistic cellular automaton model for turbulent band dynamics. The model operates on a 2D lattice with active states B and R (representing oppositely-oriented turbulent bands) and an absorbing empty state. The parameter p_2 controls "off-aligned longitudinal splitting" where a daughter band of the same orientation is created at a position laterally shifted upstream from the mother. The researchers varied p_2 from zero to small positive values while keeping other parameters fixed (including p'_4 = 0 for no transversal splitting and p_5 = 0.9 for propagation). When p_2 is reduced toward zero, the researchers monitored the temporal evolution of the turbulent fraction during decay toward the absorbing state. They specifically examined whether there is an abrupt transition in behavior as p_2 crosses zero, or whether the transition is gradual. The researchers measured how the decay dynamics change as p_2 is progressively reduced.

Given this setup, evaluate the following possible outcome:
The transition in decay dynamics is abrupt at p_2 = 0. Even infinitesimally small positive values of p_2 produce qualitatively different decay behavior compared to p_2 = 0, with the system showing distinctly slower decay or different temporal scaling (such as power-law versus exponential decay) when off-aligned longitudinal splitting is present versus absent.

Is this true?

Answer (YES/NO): YES